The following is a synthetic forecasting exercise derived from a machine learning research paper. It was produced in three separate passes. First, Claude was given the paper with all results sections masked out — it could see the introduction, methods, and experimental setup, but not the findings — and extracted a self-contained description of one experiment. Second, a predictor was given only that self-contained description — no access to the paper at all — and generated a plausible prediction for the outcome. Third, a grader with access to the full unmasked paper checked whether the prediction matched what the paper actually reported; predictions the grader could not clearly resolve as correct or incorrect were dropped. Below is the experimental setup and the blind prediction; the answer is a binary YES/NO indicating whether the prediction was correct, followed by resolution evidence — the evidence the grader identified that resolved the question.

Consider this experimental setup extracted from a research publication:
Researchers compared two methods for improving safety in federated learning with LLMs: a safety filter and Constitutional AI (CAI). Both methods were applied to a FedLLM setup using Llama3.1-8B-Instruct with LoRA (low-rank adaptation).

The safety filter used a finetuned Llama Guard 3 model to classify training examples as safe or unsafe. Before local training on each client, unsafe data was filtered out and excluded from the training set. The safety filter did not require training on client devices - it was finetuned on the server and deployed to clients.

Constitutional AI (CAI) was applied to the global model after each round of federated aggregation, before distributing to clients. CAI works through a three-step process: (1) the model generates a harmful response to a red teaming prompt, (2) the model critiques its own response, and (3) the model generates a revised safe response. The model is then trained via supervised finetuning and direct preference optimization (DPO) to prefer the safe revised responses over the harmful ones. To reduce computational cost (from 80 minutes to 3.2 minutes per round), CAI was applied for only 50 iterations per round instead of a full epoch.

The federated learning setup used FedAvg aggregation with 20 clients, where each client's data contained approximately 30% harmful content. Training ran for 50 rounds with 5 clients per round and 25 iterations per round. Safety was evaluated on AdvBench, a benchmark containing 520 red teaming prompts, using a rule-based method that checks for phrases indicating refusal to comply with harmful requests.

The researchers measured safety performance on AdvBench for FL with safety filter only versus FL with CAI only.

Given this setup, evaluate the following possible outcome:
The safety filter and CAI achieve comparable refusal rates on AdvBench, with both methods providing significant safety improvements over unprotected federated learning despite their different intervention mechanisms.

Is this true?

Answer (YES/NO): NO